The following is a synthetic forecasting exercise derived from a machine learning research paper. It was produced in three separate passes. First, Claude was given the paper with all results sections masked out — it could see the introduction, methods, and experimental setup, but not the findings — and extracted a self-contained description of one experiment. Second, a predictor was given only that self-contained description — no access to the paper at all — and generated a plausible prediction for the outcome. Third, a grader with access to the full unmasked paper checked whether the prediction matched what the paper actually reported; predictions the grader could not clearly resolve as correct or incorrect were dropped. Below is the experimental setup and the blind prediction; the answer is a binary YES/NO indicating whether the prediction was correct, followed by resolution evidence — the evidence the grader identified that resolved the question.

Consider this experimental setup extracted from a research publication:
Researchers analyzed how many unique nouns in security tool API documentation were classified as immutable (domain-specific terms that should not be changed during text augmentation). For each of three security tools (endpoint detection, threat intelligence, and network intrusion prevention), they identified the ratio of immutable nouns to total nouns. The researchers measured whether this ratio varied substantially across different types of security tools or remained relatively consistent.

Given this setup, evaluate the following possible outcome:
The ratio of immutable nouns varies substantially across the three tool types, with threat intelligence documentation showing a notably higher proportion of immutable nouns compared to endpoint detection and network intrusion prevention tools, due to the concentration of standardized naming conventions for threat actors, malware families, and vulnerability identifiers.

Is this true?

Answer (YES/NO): NO